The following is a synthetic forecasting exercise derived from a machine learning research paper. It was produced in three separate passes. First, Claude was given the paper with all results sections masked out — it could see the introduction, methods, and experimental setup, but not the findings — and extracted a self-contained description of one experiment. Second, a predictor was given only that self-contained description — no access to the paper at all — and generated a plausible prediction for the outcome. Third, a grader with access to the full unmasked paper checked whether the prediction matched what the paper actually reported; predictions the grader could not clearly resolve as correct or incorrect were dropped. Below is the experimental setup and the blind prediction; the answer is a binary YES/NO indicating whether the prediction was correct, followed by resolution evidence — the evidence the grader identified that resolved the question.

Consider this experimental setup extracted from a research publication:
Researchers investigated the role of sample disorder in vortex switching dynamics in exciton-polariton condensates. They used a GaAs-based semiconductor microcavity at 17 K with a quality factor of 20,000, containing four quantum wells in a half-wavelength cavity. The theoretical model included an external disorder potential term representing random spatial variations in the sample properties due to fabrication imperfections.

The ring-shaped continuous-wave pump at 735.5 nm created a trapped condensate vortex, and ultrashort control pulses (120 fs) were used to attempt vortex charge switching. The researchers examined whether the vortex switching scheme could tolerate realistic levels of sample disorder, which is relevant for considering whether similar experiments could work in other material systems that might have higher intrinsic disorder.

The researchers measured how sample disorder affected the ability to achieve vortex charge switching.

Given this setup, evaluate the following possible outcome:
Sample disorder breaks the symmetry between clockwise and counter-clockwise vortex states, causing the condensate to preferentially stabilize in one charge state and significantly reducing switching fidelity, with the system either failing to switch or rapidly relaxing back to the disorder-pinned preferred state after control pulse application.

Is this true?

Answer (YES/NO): NO